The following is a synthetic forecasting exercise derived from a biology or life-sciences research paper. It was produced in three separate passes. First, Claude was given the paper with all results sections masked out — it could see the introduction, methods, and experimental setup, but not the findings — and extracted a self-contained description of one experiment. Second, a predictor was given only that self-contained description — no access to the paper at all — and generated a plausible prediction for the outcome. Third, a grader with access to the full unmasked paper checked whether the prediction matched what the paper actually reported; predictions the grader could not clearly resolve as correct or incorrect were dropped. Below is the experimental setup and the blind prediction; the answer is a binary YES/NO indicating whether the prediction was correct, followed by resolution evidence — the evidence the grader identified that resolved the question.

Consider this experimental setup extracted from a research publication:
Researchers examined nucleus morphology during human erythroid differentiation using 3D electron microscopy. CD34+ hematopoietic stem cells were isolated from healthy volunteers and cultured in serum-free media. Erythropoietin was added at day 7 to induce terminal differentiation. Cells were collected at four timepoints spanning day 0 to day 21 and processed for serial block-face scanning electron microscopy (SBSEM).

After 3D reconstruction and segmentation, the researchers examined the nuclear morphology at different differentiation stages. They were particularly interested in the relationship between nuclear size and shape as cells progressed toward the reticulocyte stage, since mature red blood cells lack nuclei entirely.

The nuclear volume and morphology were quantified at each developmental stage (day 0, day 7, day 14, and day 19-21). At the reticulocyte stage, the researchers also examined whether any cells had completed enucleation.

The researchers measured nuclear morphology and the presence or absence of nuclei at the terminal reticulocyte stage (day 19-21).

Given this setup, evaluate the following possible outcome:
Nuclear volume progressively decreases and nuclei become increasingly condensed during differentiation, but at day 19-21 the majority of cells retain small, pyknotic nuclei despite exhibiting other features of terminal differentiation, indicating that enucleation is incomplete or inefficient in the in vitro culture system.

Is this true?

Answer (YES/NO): NO